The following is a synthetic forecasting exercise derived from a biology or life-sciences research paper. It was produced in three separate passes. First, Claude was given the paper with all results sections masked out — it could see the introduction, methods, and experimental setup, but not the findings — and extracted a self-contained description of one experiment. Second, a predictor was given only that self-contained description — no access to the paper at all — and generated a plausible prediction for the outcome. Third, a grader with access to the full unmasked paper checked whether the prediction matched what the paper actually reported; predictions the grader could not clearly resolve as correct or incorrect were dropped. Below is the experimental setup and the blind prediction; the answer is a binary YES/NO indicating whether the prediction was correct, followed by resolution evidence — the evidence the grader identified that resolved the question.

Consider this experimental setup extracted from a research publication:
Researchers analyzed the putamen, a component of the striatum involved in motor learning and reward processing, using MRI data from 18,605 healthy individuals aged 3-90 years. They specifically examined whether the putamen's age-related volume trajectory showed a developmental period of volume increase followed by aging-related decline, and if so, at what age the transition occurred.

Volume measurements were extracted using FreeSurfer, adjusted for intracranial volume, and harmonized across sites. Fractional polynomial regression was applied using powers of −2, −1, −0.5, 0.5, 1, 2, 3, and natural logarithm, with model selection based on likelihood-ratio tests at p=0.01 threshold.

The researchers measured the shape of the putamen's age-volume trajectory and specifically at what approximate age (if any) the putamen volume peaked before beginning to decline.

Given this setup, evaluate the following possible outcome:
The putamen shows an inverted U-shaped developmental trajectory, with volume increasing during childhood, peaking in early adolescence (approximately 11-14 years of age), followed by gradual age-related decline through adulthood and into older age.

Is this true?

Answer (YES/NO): NO